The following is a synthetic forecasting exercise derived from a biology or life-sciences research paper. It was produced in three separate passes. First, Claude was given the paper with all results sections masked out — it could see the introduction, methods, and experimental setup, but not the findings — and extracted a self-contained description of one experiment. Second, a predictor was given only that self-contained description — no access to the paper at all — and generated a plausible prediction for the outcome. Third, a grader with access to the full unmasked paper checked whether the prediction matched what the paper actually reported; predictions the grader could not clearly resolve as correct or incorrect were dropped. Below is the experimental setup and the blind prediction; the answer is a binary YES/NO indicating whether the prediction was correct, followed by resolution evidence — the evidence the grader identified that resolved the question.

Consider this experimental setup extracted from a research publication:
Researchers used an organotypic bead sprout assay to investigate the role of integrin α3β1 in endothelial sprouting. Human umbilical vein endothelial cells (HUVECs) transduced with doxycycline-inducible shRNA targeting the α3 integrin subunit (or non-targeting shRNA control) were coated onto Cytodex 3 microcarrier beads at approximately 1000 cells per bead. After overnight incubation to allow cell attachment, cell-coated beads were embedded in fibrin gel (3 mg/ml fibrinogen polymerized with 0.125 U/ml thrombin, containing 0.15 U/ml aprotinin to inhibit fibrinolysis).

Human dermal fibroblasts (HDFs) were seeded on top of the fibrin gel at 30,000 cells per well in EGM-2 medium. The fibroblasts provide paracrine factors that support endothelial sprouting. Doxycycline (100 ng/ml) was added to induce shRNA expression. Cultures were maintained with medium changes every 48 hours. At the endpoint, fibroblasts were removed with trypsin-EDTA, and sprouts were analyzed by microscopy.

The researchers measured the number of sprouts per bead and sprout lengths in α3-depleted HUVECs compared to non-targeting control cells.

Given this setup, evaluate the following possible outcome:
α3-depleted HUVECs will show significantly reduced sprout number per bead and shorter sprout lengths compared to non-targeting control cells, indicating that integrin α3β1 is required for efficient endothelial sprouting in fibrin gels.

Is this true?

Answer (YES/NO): YES